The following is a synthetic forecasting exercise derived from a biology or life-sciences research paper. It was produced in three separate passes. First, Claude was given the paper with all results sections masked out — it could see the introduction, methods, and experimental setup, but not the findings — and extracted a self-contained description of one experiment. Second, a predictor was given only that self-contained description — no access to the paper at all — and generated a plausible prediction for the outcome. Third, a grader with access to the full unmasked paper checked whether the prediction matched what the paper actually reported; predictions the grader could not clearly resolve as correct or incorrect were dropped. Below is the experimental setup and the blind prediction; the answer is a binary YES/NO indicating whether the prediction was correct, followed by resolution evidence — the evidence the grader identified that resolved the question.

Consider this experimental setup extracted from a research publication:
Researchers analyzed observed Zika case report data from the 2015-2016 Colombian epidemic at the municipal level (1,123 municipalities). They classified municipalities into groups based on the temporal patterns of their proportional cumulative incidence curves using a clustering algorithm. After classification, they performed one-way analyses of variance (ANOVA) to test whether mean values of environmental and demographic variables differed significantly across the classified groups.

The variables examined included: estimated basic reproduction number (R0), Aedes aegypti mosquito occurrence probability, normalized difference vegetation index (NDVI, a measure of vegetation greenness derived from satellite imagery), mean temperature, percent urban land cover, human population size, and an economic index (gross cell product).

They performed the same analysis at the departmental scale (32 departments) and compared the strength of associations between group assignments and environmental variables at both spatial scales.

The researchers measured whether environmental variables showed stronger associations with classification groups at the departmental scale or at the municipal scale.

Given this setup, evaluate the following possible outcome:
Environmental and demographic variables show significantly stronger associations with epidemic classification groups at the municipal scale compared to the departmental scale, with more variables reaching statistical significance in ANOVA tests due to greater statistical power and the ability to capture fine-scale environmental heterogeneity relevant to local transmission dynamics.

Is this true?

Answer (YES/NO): YES